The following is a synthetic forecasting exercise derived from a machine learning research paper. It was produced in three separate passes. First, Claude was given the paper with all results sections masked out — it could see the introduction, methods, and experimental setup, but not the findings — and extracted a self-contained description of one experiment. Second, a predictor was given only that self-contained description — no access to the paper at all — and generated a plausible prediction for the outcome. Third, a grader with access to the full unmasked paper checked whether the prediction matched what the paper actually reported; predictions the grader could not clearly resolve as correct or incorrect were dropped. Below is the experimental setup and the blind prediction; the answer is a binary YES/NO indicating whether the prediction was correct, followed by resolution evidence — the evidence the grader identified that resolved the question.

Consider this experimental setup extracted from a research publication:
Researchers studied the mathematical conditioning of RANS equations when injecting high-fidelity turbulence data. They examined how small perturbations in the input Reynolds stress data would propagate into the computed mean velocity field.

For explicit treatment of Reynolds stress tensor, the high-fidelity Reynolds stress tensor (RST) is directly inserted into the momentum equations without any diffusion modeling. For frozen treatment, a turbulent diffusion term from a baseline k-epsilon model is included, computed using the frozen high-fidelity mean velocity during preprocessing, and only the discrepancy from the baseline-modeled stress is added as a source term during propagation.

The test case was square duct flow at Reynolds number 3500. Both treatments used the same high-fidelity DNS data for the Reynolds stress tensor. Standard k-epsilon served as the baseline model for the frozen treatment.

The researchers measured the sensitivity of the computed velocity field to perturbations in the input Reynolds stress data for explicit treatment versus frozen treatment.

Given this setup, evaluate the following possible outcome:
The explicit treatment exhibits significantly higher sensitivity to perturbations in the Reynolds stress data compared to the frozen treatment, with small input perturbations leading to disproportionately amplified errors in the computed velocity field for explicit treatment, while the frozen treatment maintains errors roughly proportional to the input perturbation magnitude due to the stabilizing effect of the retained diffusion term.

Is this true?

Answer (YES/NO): YES